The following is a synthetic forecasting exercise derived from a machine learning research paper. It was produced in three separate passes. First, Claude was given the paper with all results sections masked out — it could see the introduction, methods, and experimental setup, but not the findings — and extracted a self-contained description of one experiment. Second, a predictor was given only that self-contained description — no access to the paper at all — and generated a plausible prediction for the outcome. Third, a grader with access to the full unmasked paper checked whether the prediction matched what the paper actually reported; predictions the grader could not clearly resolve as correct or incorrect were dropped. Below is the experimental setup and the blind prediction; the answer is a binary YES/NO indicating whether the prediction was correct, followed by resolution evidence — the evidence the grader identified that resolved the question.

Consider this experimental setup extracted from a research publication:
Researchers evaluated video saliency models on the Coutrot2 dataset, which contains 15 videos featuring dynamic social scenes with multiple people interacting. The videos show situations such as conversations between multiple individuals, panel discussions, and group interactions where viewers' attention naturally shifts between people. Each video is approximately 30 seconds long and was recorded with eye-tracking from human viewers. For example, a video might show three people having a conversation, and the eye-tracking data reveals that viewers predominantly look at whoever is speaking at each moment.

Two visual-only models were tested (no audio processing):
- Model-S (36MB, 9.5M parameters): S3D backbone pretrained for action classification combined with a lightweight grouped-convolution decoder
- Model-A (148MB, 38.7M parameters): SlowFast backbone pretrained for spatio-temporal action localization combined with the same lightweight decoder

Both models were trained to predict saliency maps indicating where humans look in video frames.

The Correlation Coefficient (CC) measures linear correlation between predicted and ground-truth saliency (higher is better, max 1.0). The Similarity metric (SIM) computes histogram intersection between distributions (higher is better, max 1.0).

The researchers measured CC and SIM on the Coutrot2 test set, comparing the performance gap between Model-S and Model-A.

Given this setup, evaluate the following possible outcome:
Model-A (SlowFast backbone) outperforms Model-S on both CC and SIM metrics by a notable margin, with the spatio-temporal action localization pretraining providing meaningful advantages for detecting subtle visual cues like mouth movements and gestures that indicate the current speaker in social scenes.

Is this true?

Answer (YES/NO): NO